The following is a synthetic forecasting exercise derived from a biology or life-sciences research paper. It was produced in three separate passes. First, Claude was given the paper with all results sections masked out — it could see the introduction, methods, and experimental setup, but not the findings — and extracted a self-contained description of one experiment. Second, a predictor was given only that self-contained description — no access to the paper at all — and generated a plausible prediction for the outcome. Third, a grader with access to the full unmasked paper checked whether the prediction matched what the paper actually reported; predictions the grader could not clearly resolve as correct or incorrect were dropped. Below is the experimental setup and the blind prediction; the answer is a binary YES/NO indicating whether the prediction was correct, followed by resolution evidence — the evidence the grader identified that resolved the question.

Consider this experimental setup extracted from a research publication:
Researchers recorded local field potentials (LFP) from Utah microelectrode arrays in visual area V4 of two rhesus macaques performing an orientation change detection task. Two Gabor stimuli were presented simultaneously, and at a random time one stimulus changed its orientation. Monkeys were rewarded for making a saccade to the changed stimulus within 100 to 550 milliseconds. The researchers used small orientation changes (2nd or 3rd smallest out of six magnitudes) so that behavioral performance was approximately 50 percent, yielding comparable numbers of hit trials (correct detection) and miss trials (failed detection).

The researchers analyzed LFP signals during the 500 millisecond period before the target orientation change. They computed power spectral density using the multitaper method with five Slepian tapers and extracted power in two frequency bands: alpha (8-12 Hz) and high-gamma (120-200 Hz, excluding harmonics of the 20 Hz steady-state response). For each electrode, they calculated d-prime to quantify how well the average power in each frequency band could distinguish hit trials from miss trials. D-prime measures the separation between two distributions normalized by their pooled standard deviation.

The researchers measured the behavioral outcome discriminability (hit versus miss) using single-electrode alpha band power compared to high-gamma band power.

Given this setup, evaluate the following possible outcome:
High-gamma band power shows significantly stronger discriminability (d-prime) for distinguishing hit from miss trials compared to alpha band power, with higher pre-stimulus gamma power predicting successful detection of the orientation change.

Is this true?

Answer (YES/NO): NO